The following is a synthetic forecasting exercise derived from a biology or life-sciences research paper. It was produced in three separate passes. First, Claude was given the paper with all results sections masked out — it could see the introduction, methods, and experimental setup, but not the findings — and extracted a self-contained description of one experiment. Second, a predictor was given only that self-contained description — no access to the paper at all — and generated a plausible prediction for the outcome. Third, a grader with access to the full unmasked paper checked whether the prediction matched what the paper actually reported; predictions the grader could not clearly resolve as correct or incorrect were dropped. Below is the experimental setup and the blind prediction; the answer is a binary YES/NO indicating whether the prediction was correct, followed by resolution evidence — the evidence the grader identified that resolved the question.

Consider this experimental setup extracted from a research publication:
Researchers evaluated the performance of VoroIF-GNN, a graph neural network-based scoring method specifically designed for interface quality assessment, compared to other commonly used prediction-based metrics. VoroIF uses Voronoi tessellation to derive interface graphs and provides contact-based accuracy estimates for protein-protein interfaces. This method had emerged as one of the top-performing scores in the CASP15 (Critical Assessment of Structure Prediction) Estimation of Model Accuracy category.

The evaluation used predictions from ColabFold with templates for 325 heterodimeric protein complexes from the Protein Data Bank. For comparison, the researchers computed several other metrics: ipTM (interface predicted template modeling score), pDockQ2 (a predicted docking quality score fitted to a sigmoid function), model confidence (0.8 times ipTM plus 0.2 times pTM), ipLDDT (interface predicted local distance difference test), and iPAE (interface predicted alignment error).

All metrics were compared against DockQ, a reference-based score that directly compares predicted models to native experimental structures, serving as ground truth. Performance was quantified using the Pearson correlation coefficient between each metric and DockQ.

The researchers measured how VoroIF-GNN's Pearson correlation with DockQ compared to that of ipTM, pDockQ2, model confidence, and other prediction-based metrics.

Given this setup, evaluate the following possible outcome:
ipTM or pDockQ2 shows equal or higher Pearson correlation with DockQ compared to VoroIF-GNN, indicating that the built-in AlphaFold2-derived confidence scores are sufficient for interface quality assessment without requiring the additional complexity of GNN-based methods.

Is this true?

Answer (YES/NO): YES